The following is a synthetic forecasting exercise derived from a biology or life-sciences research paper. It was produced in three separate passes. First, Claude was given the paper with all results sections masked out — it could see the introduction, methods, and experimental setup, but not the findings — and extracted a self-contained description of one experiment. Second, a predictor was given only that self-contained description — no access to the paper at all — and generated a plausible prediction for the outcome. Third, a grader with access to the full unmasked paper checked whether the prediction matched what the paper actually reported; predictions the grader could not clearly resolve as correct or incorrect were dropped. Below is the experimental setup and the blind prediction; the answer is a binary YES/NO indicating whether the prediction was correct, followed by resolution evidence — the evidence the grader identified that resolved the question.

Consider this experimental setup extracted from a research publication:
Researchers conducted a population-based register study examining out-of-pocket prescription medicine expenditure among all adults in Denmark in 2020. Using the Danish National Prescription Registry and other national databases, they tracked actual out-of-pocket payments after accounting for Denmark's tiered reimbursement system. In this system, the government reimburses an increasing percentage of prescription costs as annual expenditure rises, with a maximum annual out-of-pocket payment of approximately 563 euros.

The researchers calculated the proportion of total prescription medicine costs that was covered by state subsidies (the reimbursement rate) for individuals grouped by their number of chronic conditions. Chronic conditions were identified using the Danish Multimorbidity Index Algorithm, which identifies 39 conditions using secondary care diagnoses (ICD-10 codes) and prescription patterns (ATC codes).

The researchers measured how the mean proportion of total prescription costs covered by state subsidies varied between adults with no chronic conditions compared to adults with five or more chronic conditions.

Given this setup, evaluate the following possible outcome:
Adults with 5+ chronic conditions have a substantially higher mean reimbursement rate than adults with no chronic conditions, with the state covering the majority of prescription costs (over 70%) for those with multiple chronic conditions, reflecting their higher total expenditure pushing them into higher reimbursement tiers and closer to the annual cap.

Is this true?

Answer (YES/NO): YES